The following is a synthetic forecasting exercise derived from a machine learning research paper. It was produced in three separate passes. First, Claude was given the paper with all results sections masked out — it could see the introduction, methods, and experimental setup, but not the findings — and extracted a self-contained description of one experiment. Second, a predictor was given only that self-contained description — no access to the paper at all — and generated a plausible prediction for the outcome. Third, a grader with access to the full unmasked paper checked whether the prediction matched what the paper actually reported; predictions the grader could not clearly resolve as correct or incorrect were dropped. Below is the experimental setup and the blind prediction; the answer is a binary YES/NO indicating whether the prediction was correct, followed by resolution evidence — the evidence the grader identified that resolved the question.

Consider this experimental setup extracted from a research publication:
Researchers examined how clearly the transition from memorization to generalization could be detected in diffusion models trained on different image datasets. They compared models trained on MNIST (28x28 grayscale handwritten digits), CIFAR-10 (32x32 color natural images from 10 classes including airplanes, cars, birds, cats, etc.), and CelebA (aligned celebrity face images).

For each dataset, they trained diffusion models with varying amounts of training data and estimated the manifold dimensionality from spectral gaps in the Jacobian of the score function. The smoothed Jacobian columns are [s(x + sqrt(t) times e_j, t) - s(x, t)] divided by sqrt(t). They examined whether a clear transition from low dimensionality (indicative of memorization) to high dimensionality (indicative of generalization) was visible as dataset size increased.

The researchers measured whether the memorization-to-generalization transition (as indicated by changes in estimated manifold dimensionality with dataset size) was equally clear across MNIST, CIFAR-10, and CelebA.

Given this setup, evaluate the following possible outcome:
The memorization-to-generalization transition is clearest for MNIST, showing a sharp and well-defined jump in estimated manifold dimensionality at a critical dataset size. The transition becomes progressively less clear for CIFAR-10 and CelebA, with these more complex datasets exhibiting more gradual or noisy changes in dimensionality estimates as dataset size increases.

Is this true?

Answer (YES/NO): NO